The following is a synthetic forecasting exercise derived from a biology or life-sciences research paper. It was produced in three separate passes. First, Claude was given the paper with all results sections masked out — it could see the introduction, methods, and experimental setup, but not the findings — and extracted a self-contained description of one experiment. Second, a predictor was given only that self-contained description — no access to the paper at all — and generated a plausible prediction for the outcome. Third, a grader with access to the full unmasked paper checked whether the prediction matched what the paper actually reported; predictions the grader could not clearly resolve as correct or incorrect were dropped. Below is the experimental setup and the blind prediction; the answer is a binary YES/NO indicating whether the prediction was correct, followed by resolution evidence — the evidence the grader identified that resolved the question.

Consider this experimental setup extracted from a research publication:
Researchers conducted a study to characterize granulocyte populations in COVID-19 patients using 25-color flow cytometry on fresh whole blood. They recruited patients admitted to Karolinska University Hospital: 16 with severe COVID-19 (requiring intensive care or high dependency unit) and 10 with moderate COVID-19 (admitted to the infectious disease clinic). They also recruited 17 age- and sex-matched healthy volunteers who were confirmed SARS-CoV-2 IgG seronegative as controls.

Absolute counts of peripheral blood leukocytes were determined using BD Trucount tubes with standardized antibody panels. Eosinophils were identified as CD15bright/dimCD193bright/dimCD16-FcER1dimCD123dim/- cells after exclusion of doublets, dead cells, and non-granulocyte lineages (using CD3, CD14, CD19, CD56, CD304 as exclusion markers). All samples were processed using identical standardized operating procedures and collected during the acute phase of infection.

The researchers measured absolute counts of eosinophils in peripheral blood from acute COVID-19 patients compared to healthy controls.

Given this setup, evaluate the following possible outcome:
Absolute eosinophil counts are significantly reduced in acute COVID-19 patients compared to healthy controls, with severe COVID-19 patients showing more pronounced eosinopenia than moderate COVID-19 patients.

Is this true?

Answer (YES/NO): NO